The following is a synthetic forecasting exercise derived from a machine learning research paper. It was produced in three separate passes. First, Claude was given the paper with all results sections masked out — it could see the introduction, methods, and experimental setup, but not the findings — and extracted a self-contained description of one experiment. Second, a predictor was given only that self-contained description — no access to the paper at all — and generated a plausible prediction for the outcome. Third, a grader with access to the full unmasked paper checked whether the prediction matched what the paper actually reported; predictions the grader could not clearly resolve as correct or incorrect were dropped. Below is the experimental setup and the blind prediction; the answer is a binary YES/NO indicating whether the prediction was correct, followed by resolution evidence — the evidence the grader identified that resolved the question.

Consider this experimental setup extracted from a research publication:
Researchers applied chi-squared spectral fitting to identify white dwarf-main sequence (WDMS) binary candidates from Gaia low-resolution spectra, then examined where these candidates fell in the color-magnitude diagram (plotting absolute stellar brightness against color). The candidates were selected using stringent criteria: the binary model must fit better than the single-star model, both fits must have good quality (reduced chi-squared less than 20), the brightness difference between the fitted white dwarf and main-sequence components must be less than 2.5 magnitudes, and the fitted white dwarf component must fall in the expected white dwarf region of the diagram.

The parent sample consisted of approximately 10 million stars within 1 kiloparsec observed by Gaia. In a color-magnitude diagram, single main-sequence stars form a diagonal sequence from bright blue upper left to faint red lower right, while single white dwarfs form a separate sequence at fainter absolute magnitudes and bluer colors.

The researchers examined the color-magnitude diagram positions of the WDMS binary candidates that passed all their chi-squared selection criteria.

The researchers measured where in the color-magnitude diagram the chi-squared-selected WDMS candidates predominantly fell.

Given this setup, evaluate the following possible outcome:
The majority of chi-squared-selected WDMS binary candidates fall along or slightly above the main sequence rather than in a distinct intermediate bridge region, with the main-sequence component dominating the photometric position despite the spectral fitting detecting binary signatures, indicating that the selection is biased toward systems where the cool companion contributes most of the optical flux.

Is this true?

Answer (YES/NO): NO